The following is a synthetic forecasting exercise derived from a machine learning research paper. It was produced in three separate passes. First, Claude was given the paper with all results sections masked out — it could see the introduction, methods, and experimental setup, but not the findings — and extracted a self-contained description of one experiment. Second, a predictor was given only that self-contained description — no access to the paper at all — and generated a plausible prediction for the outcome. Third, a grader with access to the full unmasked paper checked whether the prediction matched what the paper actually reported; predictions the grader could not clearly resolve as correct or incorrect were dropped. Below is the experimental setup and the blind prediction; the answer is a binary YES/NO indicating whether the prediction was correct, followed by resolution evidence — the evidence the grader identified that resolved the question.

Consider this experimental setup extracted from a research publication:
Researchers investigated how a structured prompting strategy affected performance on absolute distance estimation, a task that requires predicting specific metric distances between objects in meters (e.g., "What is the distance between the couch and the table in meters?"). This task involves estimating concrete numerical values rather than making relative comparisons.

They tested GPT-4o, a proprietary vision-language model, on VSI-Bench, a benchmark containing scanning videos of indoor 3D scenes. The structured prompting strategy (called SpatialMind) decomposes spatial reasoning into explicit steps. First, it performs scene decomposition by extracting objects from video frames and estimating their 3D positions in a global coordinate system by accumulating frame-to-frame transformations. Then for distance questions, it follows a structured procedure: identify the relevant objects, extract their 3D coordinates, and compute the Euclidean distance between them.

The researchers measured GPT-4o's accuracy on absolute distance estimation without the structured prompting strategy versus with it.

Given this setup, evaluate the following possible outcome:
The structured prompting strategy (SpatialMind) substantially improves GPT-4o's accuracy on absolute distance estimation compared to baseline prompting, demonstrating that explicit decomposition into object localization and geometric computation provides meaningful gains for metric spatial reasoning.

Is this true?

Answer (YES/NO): YES